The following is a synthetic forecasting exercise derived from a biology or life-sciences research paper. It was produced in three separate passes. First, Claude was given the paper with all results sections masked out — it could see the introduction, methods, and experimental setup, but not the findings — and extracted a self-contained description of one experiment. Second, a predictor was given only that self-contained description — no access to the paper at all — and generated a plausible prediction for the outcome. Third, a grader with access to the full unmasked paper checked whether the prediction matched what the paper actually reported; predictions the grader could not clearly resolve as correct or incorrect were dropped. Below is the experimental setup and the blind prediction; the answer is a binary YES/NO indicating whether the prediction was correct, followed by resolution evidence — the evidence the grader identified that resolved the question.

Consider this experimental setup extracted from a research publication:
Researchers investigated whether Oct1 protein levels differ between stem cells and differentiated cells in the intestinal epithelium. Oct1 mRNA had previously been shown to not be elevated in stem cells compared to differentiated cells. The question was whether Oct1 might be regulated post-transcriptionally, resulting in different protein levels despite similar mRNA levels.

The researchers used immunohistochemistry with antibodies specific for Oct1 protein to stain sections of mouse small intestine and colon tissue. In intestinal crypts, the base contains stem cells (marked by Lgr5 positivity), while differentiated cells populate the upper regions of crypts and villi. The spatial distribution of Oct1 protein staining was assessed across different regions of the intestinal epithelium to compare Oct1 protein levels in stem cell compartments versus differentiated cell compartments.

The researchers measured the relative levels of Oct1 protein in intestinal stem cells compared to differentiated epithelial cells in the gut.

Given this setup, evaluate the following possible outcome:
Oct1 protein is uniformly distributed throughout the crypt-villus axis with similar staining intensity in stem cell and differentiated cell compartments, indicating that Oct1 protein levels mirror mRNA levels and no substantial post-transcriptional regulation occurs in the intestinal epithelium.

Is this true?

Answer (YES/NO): NO